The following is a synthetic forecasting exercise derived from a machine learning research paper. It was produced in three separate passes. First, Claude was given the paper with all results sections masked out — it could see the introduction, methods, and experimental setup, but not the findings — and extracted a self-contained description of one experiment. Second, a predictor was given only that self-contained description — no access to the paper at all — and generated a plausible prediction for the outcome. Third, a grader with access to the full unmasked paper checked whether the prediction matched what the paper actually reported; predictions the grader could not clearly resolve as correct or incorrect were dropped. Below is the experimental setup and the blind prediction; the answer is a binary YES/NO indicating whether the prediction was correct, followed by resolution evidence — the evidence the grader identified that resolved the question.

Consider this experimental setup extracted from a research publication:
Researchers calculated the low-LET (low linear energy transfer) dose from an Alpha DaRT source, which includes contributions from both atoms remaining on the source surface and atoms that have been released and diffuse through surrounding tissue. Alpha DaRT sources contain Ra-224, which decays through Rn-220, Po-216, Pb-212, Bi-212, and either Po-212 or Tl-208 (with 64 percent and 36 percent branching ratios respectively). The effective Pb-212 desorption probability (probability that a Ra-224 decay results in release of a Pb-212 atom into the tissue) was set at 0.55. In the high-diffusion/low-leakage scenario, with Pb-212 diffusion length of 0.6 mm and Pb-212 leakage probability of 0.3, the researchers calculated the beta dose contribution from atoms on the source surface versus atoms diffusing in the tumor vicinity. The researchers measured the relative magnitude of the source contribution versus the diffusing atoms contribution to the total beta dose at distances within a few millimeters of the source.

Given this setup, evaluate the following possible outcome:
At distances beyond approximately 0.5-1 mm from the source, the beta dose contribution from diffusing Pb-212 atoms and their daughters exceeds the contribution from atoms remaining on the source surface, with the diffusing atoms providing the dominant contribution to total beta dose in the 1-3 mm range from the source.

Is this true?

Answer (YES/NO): NO